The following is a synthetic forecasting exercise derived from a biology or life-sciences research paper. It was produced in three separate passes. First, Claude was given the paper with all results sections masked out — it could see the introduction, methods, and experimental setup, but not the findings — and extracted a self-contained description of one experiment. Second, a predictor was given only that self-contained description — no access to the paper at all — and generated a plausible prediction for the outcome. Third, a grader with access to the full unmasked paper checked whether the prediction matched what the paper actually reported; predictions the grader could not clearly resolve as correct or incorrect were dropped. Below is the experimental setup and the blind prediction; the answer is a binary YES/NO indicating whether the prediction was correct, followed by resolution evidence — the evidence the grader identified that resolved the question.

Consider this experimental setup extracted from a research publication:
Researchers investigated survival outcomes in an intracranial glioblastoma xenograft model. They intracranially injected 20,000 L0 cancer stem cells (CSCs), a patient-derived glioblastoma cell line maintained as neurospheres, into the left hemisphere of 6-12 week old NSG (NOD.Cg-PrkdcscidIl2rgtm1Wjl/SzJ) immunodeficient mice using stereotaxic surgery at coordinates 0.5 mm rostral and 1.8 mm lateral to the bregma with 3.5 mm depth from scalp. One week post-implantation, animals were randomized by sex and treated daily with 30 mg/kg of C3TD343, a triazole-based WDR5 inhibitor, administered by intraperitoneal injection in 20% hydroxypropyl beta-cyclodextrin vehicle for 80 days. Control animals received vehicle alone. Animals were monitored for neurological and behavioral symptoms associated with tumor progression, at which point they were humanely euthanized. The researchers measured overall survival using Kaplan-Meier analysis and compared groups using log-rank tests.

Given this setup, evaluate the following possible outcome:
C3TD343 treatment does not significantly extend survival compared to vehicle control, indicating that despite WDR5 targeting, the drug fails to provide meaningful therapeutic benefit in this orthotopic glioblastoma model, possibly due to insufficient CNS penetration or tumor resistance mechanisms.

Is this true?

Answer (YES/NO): YES